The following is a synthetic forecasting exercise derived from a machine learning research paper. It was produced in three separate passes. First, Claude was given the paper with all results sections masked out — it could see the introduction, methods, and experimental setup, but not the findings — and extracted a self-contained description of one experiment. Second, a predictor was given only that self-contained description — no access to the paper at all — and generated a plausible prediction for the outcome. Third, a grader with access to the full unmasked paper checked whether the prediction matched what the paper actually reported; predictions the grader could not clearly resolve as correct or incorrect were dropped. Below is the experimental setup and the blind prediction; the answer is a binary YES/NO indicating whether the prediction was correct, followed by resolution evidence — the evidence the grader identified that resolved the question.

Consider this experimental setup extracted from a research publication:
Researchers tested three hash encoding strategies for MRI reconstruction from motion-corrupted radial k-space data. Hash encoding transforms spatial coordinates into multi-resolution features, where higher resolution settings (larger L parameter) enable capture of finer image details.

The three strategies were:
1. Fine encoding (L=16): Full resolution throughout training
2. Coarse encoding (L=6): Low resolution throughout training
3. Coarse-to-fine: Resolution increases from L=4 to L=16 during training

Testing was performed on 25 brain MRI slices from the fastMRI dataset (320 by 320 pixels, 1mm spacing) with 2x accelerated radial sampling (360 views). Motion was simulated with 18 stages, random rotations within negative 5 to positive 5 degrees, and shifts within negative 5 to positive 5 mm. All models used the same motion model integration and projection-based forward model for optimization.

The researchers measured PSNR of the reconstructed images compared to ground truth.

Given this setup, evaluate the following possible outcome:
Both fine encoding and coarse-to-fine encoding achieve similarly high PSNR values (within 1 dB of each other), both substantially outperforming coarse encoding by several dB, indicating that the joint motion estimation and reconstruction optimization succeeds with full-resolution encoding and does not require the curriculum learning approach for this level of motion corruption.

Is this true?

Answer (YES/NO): NO